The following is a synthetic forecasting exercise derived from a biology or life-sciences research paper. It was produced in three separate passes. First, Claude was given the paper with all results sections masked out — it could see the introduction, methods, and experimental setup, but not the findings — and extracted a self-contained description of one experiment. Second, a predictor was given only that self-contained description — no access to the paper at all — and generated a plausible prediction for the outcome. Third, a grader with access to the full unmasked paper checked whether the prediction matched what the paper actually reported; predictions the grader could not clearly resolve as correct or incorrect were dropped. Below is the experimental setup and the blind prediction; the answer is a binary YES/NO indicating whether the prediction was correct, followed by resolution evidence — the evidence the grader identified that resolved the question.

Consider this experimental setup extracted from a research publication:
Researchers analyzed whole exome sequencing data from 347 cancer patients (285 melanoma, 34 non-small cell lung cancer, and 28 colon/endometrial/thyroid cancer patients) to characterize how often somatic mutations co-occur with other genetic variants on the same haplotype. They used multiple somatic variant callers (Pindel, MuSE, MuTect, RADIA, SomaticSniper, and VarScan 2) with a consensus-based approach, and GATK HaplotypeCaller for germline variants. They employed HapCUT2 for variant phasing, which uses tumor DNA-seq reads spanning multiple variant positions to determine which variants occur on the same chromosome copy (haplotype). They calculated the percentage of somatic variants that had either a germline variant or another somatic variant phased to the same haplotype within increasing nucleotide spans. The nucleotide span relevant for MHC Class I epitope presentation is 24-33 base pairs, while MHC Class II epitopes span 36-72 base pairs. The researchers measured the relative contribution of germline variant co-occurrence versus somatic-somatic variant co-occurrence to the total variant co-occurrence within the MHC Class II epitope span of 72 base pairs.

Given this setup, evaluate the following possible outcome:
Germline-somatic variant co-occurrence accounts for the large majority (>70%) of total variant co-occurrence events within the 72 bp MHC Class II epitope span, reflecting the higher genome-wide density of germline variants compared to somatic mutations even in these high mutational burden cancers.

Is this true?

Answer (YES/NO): YES